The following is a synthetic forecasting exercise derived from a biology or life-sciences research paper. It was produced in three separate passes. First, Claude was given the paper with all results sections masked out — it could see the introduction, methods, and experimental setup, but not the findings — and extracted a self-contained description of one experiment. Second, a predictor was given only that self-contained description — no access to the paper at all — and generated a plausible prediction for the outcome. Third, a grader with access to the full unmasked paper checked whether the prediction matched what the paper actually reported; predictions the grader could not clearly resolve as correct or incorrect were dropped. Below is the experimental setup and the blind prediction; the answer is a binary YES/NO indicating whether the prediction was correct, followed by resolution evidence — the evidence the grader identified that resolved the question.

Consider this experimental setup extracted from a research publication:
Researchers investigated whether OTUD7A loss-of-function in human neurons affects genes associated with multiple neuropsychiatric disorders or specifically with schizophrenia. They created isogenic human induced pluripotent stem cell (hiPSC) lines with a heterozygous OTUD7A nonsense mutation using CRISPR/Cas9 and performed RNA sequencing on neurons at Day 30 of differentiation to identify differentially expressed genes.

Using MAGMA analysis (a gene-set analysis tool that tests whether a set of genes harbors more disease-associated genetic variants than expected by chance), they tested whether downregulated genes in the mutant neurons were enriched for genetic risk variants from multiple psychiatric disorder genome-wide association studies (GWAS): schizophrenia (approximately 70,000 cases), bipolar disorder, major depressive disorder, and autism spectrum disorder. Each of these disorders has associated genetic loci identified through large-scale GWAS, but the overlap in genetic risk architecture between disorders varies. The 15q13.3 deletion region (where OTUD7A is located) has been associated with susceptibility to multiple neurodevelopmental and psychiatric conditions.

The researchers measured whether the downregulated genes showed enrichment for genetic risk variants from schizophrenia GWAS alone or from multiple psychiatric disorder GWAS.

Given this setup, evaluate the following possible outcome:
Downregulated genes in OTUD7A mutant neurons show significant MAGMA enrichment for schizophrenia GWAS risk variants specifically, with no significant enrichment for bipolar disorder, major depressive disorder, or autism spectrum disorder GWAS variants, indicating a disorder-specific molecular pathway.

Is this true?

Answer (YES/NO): NO